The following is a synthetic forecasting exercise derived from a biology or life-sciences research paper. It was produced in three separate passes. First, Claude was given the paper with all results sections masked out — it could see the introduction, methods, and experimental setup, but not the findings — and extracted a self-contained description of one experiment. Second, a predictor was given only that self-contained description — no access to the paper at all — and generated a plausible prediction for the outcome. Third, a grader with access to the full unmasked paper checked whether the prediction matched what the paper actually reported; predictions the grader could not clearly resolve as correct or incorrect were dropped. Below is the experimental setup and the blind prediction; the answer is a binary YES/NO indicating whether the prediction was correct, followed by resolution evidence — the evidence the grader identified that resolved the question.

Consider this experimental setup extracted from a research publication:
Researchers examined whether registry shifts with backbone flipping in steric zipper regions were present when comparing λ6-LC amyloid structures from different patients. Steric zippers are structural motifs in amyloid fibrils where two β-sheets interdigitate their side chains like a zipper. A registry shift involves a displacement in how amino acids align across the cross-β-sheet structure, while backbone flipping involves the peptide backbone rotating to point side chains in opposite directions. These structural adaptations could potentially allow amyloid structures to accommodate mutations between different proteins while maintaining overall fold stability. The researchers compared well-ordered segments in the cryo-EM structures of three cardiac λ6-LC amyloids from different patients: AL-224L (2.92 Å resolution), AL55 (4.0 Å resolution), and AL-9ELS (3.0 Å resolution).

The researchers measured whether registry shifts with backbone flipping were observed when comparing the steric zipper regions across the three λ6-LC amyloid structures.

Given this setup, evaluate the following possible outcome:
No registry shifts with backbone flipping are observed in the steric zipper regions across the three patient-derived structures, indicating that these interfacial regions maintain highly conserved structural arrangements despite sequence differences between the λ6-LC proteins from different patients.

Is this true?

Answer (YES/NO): NO